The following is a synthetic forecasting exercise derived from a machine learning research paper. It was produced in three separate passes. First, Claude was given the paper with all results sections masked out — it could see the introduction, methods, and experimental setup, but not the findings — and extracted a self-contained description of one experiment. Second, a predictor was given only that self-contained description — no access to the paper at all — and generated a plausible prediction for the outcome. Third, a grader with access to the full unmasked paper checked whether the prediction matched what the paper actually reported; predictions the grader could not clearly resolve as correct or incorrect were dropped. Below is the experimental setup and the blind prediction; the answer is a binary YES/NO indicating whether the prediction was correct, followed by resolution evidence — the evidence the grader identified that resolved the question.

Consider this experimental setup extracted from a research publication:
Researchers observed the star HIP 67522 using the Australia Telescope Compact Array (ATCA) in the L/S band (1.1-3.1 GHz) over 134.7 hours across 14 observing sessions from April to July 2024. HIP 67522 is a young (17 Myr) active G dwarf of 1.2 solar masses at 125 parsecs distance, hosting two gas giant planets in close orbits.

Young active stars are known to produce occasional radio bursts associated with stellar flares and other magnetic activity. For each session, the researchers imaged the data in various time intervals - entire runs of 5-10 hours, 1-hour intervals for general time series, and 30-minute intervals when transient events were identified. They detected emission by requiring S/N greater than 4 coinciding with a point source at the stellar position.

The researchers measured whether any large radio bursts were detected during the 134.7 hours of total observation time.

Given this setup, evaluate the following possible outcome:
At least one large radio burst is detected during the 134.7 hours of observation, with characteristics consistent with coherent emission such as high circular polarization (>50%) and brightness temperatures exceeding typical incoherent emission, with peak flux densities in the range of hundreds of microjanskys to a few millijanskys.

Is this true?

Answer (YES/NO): NO